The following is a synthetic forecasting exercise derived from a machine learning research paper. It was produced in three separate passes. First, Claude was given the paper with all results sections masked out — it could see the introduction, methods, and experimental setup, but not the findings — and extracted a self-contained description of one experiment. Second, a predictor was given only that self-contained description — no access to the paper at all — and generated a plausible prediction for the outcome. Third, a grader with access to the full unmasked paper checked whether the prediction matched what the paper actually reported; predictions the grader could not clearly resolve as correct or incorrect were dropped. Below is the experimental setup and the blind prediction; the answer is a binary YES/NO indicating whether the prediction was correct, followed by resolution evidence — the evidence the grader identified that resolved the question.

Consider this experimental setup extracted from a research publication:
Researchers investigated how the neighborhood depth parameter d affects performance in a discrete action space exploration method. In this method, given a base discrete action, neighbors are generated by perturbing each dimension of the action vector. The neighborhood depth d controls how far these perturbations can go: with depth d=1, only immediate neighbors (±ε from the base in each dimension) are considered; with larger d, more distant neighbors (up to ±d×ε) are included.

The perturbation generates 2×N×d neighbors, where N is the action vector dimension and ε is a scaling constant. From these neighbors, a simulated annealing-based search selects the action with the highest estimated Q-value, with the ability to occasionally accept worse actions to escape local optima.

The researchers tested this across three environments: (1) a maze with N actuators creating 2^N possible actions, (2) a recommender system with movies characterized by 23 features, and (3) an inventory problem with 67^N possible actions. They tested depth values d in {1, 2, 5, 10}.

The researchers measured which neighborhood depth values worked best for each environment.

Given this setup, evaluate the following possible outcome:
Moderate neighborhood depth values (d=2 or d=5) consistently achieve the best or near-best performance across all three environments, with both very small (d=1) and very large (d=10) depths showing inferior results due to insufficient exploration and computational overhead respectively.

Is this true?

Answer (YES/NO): NO